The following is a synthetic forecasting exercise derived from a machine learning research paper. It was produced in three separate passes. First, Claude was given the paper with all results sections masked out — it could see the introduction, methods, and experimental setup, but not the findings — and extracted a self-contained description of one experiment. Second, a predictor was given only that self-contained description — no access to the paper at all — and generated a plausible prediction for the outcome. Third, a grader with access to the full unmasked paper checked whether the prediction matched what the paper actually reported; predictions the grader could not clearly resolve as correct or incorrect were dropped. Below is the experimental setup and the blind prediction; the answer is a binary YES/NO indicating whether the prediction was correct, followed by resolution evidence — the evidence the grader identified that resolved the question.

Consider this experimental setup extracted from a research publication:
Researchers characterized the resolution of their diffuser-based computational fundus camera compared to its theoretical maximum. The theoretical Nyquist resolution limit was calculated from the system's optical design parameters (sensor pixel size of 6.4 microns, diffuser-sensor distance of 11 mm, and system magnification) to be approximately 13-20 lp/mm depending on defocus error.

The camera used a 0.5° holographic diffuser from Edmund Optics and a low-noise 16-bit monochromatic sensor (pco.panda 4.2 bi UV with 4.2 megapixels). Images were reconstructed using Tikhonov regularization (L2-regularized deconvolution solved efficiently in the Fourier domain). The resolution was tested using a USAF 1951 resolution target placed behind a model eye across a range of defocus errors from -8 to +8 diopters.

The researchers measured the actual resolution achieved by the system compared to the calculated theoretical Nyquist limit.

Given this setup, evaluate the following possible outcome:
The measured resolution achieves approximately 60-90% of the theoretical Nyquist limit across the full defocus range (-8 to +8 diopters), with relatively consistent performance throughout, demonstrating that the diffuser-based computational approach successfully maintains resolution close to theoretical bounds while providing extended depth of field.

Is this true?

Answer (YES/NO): NO